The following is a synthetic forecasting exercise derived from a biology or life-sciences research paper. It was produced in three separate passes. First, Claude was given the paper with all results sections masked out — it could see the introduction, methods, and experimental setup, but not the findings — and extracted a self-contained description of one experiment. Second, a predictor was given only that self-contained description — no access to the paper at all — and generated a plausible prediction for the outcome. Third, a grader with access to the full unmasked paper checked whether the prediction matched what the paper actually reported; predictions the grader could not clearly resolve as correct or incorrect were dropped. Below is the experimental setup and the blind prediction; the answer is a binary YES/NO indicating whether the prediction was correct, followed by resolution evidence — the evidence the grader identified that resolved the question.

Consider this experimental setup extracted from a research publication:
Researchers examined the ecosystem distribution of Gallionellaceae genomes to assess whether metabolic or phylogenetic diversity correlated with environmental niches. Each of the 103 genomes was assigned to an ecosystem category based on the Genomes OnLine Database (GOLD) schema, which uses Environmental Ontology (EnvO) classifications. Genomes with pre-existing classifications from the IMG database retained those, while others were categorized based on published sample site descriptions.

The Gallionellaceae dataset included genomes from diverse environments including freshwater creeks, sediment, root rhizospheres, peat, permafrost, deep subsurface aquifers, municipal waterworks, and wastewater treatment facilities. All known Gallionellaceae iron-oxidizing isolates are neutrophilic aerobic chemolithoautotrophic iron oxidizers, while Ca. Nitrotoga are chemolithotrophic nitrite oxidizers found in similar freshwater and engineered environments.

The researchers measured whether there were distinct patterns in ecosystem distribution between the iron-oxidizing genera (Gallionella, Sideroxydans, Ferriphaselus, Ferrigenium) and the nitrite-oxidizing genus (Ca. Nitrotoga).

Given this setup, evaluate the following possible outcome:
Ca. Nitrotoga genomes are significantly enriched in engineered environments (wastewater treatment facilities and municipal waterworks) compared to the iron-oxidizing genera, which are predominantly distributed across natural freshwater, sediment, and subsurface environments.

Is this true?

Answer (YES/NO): NO